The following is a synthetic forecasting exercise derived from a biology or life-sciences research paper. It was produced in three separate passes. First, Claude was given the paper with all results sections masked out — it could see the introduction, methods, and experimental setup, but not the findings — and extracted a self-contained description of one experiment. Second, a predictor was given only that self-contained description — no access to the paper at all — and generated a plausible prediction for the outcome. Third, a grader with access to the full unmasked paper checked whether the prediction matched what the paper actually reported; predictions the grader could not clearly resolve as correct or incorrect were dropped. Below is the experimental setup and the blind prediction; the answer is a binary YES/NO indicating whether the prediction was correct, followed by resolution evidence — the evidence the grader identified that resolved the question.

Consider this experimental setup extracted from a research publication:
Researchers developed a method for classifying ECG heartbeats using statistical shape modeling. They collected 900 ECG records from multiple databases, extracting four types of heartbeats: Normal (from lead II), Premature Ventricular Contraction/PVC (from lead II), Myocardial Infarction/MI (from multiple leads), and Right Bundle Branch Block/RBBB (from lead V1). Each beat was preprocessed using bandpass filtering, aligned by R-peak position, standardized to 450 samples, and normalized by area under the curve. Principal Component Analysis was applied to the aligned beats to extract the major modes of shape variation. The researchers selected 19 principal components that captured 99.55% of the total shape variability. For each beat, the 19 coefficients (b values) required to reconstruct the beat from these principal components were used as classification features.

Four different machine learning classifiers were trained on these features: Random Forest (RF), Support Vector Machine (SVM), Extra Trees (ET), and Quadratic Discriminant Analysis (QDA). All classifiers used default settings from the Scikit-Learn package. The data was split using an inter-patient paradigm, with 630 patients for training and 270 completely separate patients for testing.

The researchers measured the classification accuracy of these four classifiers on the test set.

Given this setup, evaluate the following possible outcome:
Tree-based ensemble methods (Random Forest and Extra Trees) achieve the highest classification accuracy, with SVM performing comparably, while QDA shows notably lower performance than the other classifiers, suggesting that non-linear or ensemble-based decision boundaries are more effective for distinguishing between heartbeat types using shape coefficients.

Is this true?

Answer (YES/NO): NO